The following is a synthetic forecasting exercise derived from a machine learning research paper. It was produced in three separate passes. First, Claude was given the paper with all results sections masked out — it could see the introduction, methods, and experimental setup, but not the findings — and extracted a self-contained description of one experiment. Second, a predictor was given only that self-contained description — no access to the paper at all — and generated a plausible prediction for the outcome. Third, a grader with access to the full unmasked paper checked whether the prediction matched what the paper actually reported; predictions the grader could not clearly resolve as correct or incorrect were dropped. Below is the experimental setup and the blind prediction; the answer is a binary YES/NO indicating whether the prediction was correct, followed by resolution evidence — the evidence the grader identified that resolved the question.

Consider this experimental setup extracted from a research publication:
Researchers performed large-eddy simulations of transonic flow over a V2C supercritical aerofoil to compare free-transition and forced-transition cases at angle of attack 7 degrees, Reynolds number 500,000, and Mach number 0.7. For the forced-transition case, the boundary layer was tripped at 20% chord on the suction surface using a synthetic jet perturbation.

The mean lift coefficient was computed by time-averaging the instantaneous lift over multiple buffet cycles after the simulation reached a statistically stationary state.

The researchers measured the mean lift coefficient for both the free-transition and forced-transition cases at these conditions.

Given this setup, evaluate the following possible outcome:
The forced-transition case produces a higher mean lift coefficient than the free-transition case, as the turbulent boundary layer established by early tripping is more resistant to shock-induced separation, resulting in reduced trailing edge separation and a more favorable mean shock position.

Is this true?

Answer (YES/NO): YES